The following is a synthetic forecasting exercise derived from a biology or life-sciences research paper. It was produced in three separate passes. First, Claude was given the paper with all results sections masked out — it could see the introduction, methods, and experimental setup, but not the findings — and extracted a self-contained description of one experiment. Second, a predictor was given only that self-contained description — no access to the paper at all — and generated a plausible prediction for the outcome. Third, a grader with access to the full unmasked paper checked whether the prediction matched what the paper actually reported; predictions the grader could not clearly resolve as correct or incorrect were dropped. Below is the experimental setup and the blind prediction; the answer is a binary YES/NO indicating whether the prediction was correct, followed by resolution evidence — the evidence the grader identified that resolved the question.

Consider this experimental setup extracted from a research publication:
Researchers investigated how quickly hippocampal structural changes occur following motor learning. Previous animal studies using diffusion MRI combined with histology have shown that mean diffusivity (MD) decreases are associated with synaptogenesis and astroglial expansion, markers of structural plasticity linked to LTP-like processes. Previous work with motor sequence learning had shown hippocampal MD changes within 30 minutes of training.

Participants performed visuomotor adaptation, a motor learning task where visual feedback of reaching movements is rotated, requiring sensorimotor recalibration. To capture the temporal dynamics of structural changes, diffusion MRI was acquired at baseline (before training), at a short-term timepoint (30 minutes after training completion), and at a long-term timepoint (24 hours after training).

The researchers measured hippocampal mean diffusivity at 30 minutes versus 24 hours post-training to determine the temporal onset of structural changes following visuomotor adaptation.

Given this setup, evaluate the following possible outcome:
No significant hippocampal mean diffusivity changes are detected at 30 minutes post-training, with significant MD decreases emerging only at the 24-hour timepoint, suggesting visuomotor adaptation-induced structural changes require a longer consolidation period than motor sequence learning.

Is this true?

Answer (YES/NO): NO